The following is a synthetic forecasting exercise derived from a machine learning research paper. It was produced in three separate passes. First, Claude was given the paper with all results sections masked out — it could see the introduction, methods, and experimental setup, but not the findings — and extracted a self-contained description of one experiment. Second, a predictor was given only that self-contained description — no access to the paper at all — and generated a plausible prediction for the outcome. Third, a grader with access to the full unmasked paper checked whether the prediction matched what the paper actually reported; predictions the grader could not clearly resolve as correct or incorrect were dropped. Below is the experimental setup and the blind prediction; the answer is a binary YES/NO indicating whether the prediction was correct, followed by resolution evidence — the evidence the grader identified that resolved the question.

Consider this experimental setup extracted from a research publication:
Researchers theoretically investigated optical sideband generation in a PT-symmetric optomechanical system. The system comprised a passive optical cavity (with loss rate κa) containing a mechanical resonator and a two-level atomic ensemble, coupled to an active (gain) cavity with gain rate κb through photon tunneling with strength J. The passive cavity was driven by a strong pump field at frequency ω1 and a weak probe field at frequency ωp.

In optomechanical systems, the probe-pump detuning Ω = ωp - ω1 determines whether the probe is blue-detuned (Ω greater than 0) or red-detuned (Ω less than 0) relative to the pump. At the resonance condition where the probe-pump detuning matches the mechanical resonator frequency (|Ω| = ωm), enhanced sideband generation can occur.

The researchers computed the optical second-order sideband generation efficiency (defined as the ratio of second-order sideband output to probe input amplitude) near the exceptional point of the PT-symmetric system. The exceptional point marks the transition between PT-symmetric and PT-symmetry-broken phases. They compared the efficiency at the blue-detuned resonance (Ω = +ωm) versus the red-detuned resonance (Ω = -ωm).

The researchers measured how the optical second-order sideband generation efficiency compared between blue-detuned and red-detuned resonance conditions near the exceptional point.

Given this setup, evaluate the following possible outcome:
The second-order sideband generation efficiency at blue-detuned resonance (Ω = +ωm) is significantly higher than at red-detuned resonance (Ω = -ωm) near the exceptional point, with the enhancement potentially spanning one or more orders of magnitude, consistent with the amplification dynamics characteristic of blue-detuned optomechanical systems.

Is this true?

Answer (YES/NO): NO